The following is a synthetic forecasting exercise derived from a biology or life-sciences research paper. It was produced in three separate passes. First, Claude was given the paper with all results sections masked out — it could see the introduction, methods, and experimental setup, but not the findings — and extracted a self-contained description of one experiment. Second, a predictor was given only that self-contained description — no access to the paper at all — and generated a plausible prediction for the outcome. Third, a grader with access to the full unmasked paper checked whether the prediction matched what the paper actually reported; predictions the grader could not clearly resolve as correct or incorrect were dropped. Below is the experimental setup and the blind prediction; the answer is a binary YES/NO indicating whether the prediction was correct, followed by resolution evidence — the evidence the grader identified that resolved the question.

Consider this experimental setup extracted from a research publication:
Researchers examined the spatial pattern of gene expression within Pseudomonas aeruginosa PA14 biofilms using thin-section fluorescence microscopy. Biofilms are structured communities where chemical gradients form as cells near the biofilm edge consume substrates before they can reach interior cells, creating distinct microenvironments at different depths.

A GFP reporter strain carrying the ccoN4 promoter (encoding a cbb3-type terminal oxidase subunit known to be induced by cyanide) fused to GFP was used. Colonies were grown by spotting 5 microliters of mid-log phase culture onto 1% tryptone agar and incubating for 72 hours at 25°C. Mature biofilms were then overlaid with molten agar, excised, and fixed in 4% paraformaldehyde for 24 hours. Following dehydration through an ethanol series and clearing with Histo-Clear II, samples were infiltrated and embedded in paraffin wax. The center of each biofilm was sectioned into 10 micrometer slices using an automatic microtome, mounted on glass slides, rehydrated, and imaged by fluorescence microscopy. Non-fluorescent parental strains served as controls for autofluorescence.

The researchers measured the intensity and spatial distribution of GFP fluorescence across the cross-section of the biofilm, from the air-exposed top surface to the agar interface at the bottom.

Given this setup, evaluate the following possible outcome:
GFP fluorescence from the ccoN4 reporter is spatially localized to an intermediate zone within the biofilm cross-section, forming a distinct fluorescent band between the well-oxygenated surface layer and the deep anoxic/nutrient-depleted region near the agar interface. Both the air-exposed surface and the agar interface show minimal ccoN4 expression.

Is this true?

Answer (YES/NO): NO